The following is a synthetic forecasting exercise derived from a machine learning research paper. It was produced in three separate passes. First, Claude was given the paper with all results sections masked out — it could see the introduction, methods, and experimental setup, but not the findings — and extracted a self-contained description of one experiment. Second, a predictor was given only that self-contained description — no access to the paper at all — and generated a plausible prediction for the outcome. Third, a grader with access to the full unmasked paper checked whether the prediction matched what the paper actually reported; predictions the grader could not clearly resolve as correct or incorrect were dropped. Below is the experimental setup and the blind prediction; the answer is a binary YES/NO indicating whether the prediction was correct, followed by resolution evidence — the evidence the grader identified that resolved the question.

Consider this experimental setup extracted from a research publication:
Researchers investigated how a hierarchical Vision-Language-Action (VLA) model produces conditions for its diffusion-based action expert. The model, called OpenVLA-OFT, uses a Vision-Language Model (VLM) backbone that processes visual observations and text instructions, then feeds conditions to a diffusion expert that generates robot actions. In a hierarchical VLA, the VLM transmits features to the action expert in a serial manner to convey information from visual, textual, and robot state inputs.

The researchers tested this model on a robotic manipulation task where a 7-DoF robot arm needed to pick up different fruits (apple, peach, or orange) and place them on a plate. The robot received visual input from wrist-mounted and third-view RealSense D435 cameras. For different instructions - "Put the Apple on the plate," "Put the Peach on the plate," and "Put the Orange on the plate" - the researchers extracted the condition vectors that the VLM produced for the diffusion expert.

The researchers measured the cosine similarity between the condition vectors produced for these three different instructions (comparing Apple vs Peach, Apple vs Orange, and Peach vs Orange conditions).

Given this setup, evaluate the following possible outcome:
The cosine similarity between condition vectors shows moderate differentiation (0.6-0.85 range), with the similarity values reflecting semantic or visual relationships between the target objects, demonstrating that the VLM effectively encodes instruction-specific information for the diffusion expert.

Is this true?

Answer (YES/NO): NO